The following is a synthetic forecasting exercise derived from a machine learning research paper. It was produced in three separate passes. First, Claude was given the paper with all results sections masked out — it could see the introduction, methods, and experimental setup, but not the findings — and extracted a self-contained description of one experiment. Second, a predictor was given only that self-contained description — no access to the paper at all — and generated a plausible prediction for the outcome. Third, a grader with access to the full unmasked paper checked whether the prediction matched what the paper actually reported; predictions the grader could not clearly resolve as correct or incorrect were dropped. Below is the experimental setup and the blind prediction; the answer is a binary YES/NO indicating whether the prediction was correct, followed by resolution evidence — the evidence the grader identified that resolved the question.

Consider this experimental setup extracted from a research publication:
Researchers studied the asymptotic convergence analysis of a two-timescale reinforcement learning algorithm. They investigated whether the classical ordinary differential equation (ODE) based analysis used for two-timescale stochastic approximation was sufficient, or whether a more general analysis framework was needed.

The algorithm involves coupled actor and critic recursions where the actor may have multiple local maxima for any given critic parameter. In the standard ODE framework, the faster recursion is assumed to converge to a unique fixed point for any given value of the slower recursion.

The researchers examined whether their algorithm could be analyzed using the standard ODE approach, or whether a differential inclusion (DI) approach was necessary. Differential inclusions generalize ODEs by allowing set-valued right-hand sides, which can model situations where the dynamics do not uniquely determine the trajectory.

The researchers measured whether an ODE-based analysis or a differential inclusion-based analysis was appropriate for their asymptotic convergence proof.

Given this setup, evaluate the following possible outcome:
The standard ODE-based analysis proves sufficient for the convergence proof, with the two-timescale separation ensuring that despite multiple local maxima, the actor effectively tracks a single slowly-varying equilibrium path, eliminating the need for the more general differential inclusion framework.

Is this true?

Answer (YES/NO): NO